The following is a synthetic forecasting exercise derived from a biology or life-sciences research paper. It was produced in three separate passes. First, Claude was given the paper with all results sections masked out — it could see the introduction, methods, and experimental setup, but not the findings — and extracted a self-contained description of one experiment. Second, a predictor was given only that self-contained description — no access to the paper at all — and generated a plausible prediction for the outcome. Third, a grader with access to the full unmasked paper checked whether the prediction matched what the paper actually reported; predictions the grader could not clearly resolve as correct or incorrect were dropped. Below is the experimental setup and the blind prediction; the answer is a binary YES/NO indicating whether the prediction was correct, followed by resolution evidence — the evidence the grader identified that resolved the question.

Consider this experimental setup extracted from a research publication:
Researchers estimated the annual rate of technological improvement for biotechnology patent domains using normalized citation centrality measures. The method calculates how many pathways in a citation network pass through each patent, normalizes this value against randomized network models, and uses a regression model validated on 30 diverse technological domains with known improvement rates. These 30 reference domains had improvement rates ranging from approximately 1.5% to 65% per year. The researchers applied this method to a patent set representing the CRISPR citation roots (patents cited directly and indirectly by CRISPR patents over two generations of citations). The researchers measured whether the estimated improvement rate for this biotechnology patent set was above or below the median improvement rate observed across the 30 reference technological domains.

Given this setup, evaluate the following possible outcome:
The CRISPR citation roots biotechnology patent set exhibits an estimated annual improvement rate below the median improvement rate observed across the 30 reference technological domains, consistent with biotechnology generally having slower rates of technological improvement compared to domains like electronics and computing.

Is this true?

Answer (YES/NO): YES